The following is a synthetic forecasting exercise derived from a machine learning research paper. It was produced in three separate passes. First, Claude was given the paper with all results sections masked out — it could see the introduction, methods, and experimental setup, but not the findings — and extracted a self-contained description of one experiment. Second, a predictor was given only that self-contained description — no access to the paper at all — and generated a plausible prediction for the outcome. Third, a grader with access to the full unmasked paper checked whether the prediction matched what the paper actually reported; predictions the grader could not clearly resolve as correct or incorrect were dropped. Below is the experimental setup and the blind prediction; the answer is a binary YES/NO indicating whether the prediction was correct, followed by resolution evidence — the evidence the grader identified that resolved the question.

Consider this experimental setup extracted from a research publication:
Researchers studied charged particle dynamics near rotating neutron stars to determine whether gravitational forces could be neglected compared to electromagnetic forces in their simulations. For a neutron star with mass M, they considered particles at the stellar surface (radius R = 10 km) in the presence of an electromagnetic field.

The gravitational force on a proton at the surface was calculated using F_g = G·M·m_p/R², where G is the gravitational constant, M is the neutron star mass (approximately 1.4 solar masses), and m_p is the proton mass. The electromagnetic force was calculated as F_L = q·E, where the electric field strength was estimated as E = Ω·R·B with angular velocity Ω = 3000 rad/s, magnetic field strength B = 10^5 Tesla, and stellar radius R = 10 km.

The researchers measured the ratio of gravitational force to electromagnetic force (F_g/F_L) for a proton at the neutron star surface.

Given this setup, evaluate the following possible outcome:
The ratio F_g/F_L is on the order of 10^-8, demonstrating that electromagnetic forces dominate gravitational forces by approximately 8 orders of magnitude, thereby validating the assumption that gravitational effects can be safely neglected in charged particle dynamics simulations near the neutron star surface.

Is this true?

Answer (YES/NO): YES